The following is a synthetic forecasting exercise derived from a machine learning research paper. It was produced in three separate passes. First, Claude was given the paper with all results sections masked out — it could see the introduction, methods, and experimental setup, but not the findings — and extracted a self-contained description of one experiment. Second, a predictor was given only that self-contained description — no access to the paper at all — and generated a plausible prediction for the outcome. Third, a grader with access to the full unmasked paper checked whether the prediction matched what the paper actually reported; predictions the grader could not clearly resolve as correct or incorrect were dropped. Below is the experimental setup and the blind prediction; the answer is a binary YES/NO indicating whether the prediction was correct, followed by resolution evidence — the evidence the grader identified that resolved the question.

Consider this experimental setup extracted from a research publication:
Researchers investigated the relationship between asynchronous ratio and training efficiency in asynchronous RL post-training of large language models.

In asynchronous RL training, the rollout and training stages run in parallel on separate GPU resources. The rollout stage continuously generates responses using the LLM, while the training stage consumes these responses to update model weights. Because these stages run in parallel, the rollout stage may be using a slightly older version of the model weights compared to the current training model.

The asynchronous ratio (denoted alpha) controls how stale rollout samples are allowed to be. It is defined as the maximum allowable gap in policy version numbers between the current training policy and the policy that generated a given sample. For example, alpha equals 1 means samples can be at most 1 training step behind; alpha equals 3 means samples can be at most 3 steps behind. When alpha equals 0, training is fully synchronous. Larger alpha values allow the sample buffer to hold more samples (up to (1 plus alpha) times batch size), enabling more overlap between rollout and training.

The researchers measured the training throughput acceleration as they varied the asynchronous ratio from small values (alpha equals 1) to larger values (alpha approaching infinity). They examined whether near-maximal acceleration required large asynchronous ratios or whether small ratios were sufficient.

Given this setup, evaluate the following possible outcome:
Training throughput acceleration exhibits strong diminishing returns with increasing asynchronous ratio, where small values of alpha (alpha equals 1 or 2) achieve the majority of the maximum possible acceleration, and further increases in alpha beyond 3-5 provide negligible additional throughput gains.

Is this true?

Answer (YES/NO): NO